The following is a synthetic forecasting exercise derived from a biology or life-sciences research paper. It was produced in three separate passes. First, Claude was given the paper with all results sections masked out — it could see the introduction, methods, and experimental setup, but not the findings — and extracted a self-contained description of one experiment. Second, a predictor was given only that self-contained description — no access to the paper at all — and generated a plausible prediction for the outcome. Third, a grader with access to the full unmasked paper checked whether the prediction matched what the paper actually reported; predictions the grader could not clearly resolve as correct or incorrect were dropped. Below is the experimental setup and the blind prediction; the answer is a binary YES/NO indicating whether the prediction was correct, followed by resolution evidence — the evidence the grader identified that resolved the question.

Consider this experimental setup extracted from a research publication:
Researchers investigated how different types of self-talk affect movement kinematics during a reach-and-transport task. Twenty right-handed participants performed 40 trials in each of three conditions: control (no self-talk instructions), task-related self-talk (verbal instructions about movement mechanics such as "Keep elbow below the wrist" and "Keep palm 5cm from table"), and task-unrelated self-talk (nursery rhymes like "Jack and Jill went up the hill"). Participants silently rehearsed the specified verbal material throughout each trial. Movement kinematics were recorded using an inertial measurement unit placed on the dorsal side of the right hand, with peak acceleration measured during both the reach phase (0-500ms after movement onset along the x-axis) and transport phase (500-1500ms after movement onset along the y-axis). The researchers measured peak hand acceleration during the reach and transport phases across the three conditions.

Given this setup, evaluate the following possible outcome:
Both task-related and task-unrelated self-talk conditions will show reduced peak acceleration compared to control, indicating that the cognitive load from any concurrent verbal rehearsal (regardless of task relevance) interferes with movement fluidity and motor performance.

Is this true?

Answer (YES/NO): NO